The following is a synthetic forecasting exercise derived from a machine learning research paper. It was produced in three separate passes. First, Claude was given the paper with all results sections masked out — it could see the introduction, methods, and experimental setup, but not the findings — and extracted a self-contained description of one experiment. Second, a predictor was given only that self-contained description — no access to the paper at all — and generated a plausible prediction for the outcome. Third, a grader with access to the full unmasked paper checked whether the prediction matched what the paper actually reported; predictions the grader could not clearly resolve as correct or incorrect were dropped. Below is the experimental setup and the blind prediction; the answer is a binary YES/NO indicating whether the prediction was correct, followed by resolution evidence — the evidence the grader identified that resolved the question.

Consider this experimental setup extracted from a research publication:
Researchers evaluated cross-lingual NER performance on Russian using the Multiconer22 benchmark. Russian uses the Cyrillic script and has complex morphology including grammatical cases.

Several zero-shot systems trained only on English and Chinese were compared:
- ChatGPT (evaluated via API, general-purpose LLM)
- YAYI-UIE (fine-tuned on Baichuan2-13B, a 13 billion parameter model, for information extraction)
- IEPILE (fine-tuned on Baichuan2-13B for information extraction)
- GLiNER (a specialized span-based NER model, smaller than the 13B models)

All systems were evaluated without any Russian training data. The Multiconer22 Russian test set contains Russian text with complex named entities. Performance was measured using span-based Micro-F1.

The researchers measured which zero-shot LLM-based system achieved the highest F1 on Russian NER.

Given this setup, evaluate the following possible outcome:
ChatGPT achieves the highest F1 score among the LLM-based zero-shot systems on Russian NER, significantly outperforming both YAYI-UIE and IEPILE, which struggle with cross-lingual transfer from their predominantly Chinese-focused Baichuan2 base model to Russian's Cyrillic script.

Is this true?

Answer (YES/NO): NO